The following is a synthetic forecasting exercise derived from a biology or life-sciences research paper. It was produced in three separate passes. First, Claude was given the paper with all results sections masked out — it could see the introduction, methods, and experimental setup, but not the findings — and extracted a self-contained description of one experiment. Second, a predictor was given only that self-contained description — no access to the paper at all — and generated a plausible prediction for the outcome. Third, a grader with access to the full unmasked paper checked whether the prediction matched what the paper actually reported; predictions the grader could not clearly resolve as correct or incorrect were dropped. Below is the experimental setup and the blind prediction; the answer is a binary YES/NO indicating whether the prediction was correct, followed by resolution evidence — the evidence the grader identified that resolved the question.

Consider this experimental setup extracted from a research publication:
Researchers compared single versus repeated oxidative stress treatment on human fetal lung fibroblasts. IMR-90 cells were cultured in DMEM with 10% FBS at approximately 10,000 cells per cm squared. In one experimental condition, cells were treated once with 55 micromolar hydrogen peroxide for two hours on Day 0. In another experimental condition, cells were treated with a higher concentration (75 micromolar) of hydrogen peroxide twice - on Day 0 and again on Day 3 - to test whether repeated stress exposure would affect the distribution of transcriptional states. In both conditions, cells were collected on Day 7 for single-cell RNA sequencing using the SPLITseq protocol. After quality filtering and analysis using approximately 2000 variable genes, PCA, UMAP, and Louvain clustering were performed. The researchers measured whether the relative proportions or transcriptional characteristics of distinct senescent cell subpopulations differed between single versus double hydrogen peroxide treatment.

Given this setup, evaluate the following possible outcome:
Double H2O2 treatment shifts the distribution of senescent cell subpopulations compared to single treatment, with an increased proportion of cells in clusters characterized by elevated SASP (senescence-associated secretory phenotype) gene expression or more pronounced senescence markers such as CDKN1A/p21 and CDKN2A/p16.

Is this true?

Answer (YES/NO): NO